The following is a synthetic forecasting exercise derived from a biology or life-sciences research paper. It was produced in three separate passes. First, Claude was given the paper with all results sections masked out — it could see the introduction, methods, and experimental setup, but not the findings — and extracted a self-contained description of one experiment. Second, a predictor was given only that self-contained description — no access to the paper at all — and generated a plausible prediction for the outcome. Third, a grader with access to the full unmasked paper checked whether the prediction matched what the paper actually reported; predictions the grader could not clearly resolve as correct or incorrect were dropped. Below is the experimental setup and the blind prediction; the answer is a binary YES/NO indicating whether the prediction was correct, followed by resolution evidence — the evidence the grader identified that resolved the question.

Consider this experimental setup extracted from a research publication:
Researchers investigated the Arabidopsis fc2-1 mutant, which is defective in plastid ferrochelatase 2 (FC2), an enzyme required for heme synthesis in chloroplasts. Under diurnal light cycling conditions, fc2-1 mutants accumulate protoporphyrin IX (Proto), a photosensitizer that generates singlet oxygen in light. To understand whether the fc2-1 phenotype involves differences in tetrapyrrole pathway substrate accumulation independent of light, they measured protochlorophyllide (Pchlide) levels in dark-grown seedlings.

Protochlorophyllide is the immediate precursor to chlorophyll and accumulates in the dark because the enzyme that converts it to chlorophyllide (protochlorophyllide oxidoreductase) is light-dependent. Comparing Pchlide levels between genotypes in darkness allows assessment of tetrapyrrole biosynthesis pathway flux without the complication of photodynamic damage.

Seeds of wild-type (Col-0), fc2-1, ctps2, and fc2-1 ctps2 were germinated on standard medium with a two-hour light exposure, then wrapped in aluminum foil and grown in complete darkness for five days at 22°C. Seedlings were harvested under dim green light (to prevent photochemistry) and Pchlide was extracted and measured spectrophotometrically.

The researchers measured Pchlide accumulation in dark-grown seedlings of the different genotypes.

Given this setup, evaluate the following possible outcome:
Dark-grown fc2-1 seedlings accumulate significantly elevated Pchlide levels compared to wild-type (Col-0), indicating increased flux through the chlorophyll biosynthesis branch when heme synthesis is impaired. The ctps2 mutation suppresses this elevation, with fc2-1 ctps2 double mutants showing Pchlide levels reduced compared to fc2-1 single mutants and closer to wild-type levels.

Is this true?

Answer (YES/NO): NO